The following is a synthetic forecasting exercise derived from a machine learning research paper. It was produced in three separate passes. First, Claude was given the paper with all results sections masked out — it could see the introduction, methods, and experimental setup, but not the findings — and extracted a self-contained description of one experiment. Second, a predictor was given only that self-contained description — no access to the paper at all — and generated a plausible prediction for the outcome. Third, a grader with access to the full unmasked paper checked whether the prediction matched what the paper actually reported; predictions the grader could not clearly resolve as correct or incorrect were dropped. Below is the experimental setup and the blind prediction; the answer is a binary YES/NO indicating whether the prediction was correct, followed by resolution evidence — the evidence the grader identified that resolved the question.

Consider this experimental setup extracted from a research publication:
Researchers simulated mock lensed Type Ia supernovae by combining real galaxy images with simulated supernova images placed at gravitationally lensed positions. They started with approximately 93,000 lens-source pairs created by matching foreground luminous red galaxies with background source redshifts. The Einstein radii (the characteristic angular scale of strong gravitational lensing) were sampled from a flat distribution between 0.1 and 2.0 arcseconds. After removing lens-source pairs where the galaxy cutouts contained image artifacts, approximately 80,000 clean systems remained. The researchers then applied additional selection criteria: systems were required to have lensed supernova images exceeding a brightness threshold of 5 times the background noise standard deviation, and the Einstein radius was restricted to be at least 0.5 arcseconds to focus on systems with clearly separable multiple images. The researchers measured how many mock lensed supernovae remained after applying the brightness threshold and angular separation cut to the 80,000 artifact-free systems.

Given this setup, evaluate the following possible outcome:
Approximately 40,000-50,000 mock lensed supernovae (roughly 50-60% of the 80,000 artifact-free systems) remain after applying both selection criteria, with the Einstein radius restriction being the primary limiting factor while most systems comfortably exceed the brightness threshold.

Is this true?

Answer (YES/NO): NO